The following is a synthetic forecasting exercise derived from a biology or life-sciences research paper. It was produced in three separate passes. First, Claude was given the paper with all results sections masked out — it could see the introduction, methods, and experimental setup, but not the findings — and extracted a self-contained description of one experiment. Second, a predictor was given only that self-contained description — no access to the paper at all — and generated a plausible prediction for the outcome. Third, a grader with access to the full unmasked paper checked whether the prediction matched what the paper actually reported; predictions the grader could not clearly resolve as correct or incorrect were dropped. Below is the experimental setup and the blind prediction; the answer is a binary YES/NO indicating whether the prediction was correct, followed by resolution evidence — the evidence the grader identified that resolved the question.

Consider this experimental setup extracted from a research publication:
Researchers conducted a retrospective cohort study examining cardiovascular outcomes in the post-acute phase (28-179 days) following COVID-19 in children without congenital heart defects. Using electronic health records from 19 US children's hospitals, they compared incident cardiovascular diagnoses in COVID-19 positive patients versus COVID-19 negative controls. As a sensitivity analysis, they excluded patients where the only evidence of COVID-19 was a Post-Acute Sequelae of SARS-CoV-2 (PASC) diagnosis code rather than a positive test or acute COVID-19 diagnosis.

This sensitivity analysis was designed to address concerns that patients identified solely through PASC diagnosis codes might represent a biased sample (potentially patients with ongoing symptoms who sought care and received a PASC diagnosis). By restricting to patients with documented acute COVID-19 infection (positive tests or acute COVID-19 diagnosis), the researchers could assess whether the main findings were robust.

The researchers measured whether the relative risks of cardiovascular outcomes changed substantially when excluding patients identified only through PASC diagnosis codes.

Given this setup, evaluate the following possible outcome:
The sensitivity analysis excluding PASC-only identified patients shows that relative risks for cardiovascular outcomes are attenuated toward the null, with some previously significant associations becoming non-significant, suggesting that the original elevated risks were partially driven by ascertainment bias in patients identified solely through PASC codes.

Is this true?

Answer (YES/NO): NO